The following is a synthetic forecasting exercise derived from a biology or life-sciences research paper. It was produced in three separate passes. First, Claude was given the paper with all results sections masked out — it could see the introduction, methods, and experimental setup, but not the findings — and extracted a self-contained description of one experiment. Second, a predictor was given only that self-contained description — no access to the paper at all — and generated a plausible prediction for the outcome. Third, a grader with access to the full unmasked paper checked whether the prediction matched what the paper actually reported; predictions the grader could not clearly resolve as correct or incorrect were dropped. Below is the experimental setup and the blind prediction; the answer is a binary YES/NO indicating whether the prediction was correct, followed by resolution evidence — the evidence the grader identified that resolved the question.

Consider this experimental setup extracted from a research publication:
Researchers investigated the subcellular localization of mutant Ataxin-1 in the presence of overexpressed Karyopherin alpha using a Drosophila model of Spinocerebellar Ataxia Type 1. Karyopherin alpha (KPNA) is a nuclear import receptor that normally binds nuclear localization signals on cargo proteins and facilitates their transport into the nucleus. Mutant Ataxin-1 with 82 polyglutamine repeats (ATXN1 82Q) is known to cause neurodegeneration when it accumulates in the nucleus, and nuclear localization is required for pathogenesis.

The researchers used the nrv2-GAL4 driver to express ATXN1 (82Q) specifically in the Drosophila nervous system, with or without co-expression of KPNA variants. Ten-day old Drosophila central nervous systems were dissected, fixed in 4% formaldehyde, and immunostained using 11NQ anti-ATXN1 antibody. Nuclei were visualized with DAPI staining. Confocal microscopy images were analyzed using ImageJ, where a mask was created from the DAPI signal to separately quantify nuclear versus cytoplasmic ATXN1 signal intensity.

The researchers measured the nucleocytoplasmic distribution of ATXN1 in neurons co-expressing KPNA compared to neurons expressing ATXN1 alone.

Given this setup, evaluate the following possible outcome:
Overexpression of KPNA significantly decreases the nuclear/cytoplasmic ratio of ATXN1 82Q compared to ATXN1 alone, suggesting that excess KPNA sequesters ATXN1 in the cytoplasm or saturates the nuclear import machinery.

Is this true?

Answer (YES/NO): YES